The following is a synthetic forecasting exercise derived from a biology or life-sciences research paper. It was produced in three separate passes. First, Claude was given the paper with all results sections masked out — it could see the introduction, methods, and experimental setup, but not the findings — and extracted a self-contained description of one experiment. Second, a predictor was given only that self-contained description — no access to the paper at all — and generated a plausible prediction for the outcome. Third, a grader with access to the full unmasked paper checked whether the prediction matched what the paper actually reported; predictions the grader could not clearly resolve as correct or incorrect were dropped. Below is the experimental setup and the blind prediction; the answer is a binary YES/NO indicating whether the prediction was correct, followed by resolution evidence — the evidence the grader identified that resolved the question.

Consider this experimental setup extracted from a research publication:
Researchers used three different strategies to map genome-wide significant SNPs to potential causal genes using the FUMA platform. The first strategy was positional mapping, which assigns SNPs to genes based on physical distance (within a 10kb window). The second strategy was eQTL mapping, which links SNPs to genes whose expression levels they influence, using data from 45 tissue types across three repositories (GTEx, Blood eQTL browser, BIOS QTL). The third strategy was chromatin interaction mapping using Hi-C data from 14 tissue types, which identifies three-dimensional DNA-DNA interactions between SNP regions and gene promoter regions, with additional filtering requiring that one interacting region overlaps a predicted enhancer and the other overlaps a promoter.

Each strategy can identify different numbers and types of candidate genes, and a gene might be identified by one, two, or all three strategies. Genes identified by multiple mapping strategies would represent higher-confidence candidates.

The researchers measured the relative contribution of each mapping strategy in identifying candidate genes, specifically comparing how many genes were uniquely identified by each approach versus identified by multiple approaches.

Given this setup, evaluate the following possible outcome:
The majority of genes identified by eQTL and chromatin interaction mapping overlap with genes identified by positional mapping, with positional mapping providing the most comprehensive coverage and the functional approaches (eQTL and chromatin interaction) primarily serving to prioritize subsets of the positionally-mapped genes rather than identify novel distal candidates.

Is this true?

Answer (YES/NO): NO